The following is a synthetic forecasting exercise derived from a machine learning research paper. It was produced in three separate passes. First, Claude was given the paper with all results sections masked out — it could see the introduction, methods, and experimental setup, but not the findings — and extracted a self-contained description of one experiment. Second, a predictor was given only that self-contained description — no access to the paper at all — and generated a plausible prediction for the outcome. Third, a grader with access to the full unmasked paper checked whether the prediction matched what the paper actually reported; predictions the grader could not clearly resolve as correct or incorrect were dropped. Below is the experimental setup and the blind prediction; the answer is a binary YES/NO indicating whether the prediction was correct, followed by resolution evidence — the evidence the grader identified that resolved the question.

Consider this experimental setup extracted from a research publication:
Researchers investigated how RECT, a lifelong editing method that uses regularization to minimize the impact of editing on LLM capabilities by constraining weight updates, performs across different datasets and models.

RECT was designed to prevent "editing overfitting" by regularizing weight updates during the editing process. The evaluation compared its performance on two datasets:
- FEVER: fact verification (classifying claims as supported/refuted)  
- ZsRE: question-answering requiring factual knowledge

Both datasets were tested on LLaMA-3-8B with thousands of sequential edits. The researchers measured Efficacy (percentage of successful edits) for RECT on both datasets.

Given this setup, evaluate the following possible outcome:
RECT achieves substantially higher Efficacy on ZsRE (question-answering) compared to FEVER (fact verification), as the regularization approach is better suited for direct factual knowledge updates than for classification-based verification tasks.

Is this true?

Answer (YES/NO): NO